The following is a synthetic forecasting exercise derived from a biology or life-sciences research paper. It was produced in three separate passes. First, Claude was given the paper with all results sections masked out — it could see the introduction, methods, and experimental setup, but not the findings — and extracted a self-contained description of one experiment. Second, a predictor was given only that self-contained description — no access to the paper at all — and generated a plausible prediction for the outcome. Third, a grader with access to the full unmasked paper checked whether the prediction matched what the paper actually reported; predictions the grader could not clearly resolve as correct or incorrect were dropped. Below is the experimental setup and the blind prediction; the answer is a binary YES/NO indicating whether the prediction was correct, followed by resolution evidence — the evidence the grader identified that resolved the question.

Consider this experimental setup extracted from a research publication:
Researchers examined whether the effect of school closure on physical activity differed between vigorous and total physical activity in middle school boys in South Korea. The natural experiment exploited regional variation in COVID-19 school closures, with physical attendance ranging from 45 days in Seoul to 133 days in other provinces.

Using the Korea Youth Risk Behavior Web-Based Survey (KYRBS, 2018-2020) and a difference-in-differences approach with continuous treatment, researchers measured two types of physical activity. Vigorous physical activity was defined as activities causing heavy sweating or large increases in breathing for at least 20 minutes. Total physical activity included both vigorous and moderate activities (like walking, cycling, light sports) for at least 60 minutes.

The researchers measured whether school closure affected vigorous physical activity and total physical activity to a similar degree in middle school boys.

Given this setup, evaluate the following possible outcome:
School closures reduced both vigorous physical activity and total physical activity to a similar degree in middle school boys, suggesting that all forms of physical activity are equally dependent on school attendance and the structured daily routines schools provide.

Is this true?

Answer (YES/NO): YES